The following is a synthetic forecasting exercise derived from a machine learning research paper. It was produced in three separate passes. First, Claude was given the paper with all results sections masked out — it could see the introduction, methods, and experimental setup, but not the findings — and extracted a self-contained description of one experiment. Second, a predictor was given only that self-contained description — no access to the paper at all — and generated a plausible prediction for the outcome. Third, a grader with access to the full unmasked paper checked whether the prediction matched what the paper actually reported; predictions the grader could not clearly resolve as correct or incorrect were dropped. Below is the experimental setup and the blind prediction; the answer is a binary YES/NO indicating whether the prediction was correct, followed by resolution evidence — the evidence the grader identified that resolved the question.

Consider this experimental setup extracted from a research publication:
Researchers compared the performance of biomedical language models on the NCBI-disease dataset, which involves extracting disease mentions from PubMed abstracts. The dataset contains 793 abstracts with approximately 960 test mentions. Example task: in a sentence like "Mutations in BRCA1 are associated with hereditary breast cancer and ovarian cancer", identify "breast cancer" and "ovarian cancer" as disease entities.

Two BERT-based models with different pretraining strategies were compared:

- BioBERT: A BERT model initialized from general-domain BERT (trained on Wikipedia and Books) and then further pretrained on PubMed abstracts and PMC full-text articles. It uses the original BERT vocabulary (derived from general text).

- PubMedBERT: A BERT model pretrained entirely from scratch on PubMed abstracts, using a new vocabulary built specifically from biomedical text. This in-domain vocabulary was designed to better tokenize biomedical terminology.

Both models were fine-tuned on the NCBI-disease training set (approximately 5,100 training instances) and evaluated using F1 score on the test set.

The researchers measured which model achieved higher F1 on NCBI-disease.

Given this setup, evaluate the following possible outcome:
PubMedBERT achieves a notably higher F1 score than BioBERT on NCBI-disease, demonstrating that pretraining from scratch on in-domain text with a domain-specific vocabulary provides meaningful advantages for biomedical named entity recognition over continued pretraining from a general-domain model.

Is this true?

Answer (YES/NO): NO